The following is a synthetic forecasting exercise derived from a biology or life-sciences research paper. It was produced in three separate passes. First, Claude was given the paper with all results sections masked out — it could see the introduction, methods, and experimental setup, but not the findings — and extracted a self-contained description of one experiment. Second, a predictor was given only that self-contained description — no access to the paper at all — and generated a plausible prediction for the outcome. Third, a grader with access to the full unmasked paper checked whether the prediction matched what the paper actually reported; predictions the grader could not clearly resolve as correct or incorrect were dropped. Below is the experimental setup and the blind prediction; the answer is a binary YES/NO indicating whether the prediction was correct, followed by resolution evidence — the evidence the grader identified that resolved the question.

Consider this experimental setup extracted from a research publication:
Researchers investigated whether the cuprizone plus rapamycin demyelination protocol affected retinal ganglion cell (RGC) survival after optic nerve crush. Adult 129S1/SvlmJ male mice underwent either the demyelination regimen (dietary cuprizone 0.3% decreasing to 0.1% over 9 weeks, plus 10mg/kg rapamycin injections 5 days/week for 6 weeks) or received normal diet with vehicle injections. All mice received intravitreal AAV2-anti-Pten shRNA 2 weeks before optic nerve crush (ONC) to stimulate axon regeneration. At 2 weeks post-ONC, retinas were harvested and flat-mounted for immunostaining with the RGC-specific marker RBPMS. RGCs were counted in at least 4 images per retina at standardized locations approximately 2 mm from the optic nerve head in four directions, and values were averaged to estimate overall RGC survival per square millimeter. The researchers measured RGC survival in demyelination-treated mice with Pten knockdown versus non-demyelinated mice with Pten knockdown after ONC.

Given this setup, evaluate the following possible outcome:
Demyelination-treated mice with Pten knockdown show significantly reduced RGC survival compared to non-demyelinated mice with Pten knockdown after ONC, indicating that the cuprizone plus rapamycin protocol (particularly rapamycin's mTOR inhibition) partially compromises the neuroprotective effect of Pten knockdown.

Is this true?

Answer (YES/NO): NO